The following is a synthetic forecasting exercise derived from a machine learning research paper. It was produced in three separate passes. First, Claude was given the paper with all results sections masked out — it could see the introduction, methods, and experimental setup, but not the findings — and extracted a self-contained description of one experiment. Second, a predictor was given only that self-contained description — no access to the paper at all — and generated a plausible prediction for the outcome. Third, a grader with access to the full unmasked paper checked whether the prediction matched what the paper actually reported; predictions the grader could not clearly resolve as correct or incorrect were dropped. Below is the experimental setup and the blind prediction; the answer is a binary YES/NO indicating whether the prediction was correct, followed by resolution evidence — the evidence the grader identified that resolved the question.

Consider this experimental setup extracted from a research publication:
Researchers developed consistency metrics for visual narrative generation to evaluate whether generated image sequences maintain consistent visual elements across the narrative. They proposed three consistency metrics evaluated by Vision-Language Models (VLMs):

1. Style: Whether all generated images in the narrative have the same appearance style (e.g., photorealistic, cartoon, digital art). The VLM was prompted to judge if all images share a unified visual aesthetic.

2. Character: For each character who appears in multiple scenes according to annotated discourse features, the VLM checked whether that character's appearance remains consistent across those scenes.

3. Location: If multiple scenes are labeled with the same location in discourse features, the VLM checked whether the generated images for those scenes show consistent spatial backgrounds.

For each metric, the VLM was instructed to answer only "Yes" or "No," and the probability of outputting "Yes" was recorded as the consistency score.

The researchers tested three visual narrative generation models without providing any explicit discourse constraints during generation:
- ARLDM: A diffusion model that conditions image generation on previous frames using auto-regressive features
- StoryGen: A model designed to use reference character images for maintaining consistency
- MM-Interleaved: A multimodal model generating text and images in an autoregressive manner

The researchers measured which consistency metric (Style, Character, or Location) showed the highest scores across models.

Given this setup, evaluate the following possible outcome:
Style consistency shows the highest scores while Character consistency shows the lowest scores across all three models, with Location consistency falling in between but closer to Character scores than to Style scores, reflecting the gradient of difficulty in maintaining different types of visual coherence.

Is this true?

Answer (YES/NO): NO